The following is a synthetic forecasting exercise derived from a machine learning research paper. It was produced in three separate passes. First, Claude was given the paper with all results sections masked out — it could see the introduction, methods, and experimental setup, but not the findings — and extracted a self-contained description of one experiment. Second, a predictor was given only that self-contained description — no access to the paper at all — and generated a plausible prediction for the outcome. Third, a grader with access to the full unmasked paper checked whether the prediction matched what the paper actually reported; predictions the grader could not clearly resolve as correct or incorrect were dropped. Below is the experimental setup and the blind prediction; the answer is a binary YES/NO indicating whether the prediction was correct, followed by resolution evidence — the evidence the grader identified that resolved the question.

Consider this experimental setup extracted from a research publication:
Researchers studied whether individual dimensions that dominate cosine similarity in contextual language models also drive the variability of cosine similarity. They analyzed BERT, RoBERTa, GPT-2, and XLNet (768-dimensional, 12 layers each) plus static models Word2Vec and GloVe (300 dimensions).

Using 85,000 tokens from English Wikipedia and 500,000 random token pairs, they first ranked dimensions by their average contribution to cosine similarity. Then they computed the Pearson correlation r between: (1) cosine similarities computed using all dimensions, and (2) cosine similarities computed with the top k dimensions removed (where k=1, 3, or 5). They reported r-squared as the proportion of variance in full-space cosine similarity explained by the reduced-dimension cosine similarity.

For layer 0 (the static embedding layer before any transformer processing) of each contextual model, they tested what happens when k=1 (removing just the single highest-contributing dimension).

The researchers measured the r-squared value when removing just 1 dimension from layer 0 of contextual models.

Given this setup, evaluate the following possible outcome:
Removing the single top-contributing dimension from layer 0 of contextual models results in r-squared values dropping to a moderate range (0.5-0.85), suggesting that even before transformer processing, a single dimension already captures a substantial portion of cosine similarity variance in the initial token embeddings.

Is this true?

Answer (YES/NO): NO